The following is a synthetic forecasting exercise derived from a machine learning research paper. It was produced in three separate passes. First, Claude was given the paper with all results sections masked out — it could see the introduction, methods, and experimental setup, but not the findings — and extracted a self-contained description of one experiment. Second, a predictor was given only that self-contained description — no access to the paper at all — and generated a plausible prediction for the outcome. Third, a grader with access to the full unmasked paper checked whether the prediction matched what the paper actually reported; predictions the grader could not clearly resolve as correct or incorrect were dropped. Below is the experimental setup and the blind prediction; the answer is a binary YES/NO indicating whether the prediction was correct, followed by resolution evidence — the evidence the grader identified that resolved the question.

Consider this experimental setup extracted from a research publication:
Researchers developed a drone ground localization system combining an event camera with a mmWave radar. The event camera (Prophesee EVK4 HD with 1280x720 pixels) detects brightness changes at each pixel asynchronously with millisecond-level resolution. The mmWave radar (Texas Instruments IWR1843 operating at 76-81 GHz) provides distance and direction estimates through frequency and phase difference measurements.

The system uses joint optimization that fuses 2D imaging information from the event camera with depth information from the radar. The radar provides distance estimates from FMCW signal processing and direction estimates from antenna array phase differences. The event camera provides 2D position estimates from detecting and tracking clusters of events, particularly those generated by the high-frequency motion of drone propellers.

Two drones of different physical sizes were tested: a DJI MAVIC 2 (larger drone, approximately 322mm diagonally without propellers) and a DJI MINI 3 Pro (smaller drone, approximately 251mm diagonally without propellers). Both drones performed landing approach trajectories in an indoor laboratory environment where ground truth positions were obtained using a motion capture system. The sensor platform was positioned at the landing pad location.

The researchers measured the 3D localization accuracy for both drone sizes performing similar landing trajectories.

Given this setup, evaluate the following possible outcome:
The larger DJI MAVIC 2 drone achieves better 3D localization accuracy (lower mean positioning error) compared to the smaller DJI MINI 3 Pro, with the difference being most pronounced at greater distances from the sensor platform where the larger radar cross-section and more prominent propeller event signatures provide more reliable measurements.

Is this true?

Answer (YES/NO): NO